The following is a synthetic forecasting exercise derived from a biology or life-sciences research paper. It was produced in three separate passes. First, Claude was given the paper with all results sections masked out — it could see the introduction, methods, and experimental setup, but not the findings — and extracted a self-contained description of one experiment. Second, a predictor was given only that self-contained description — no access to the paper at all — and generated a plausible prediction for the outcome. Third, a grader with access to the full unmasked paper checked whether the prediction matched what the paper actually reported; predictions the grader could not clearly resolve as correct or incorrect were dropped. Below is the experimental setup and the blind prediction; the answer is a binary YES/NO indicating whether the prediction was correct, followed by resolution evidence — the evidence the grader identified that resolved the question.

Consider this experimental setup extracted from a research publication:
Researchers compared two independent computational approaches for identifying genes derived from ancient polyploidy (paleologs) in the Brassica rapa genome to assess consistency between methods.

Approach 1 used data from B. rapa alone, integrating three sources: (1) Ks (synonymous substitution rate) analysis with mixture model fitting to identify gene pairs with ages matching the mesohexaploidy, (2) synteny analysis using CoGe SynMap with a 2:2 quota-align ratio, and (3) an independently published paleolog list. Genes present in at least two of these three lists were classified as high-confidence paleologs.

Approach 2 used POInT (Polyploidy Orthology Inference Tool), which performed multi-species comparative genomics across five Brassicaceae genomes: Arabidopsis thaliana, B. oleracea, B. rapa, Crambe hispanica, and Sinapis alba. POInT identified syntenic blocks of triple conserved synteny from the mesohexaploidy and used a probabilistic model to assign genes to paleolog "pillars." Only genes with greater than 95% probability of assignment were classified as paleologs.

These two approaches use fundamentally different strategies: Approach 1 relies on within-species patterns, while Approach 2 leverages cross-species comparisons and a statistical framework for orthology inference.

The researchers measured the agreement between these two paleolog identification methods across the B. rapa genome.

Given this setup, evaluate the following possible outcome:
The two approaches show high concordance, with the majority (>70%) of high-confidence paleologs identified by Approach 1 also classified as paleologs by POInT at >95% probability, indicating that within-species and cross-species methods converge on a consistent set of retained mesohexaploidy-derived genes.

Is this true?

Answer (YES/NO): NO